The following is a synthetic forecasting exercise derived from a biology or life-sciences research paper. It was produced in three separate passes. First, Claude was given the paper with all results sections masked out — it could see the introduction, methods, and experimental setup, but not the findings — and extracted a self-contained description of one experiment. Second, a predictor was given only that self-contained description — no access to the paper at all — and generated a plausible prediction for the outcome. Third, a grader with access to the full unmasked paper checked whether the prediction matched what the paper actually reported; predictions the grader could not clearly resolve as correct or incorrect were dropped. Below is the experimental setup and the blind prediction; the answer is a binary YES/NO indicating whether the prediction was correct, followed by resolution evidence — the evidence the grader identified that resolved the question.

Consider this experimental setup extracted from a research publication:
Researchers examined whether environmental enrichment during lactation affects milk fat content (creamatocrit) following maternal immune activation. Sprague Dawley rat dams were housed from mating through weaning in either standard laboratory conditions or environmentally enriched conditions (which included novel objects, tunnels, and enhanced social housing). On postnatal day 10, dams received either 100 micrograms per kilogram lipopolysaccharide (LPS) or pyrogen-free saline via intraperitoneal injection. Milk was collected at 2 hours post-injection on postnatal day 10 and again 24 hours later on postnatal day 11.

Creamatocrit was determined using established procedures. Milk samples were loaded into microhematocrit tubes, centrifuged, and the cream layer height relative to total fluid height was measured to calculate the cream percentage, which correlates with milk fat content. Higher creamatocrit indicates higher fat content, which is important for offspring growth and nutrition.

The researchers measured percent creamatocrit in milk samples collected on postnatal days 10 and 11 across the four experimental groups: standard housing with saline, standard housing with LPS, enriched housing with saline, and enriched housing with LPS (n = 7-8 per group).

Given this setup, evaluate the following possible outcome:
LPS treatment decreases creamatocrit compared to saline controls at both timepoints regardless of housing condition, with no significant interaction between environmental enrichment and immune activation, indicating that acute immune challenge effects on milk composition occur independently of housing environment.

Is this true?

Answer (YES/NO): NO